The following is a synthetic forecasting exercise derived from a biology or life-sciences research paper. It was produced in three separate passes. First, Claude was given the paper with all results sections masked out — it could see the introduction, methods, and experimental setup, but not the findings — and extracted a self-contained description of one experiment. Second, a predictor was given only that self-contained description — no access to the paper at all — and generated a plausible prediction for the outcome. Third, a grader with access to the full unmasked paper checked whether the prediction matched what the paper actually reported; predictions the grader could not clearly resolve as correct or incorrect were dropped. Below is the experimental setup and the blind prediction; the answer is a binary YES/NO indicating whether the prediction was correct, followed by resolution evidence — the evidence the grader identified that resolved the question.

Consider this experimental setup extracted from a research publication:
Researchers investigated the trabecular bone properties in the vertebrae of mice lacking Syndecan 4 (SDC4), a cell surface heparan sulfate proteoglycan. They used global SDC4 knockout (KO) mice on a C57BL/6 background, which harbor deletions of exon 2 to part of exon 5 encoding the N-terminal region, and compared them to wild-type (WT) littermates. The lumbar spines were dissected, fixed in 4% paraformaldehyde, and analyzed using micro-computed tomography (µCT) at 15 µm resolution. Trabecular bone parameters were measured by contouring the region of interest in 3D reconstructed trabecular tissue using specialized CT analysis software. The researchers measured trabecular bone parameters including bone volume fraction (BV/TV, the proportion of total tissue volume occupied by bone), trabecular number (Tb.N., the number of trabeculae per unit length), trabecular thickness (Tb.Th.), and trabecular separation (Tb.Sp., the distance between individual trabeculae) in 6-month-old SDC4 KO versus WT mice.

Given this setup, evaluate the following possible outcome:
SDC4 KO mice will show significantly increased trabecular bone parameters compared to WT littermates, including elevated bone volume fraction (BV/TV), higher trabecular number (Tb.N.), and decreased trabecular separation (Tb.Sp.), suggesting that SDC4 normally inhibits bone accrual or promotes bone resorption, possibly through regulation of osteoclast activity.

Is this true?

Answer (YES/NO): NO